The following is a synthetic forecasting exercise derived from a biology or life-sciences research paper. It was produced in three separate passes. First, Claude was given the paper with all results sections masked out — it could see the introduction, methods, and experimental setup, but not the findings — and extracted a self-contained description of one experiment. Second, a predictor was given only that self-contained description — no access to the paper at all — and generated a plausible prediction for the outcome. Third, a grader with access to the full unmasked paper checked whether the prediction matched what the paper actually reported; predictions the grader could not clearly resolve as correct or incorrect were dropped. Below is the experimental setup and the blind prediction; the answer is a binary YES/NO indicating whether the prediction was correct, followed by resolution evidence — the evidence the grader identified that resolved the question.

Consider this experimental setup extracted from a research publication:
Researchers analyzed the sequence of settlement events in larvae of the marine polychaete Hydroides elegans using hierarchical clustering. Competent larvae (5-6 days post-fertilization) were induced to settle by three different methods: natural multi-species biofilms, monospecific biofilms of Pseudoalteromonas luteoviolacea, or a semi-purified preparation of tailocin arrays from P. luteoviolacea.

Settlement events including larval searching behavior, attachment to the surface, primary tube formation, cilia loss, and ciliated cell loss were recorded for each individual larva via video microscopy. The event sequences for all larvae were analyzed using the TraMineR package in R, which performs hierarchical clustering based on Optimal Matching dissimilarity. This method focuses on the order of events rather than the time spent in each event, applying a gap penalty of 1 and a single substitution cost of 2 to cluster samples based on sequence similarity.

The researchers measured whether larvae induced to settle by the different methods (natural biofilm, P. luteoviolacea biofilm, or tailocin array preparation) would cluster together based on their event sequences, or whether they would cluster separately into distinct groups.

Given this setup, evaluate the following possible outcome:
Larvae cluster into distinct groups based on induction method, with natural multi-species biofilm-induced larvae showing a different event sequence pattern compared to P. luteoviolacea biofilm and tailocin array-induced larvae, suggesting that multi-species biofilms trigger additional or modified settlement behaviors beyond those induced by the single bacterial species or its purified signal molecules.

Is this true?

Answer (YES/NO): NO